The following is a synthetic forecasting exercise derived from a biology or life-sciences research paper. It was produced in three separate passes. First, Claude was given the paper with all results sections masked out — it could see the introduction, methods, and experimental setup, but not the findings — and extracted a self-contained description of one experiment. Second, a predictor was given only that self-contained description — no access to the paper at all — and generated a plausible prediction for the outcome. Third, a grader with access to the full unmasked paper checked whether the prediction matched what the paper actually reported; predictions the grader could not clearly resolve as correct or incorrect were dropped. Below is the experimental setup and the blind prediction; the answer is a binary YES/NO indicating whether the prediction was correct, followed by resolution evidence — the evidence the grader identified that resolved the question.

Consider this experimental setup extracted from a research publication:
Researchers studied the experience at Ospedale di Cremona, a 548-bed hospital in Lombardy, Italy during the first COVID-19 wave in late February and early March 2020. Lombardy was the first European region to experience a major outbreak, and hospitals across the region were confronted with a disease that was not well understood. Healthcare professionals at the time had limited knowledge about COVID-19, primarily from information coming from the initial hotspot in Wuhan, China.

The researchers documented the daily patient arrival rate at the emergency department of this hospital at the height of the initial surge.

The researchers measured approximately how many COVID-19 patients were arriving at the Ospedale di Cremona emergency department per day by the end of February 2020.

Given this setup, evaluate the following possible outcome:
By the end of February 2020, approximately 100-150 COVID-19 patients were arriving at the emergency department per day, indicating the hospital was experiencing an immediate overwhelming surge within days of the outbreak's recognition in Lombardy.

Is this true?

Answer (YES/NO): YES